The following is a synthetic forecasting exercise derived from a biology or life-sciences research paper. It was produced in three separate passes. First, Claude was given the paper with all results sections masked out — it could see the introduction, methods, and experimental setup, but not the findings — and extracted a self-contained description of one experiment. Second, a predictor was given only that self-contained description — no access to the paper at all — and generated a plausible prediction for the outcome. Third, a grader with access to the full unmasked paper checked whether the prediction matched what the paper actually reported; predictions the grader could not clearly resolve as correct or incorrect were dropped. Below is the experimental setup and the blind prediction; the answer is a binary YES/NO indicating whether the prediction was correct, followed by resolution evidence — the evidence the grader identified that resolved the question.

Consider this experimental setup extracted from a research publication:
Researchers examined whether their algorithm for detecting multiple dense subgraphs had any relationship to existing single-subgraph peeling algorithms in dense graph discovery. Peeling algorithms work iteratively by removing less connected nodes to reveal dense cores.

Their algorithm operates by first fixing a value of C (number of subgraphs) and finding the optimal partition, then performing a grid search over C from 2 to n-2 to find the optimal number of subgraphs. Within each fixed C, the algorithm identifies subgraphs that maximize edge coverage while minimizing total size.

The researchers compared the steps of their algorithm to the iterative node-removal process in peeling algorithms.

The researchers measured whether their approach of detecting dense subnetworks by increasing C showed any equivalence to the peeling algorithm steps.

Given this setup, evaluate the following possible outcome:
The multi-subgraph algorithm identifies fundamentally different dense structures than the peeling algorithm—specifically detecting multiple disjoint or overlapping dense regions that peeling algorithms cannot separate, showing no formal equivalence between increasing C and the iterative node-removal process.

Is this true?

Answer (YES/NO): NO